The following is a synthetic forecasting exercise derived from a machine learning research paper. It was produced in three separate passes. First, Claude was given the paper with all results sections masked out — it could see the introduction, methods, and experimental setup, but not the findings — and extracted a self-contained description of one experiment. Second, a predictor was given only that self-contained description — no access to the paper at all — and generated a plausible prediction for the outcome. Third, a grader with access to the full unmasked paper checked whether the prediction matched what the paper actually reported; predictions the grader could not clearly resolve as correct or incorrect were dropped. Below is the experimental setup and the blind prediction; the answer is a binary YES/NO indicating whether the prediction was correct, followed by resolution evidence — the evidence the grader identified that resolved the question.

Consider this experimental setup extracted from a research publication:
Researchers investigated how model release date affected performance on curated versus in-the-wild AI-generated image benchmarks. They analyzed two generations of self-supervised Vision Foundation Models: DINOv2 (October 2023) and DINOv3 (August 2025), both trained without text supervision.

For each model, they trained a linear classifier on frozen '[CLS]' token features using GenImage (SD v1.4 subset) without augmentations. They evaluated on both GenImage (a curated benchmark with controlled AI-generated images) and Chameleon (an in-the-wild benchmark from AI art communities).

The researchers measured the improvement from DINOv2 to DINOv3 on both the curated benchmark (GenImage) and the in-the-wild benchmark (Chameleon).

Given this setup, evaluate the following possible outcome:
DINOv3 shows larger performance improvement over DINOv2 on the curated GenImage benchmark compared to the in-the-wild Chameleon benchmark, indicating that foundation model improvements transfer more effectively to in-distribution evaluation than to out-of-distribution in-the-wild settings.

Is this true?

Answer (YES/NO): NO